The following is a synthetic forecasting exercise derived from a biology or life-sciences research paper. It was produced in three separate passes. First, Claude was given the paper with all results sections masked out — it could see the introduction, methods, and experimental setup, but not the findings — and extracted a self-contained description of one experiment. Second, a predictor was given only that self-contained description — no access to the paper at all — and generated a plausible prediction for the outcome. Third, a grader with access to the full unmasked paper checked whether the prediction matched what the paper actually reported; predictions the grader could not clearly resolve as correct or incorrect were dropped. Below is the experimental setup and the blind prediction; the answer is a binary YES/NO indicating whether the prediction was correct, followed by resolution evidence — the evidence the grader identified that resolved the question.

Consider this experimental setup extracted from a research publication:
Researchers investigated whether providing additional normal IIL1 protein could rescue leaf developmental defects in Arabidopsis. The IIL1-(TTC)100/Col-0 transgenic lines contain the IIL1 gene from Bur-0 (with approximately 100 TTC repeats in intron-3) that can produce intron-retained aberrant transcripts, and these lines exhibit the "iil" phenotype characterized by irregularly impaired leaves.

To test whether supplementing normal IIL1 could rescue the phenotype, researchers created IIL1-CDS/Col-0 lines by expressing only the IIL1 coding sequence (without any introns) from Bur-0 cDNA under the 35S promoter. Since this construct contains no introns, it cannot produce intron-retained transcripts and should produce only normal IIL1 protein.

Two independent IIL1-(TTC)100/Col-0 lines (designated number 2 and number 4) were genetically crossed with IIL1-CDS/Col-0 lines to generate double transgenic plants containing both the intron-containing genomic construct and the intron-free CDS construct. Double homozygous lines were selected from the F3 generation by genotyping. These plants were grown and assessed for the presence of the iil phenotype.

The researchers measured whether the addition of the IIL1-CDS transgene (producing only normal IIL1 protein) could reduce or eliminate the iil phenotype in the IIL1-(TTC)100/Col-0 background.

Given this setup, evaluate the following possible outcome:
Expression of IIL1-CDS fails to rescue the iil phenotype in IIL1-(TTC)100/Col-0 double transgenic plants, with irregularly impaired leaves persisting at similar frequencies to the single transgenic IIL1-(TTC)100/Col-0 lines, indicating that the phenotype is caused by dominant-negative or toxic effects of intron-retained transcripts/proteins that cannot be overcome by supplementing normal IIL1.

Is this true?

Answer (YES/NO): NO